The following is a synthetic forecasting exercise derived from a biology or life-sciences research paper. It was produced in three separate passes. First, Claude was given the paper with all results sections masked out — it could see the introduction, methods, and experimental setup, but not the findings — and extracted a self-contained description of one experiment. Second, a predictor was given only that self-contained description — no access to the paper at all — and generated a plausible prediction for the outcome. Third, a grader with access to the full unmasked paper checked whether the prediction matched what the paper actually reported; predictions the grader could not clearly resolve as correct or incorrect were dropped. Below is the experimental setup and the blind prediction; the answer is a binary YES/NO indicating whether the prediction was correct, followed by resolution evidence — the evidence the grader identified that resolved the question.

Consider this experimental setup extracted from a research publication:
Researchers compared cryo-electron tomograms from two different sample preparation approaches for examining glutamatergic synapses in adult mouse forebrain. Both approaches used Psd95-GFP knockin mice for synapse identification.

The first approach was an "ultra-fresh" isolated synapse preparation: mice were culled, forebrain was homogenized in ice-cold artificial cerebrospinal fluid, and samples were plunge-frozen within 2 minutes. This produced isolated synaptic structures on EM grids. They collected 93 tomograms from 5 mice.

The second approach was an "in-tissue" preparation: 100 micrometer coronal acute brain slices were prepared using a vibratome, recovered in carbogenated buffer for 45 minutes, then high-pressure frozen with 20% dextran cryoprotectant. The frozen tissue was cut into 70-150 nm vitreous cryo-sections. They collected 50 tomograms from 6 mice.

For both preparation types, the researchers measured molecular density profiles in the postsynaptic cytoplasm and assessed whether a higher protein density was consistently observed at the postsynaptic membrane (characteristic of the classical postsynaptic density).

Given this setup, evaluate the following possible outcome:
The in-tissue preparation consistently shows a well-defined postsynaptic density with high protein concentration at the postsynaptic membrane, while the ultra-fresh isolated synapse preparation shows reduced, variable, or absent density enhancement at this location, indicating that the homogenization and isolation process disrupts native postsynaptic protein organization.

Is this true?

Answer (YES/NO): NO